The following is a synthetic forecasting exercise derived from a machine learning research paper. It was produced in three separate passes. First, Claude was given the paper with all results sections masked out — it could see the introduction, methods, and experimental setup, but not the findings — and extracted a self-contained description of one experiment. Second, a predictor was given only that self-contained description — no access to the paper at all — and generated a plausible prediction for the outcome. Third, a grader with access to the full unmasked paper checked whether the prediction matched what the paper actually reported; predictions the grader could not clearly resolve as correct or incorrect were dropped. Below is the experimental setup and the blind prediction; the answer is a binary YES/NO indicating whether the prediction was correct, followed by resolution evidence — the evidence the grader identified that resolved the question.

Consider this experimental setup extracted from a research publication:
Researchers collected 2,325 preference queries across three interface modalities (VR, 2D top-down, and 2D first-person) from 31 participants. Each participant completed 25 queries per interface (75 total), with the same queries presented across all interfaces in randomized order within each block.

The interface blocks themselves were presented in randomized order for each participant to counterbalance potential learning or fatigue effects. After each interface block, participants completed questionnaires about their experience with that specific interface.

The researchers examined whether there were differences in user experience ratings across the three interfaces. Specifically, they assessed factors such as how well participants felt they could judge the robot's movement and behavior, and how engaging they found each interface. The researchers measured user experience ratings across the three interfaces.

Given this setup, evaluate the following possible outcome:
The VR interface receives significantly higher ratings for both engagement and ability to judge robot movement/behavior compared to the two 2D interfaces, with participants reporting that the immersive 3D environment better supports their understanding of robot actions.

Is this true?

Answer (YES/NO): YES